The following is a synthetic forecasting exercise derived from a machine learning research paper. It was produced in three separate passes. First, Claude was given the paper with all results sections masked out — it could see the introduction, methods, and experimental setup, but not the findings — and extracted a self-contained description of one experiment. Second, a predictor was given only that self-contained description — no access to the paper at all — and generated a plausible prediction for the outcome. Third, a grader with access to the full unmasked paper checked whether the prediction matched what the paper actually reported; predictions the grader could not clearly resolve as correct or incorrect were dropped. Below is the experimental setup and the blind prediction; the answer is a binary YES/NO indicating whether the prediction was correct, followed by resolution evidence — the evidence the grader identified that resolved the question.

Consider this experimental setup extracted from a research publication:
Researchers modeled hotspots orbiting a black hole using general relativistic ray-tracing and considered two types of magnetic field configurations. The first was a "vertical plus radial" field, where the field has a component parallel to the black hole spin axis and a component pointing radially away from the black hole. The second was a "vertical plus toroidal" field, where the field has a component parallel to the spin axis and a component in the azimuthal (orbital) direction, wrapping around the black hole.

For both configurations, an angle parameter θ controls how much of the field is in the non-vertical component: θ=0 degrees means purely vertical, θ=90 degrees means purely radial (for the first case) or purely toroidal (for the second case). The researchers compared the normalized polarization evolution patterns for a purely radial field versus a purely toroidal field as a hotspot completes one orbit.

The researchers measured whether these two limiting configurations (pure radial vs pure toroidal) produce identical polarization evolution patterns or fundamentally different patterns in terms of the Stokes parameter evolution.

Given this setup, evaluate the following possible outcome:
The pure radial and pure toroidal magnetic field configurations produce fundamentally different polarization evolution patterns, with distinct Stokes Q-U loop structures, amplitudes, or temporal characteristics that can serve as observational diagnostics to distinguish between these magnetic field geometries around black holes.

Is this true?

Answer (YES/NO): NO